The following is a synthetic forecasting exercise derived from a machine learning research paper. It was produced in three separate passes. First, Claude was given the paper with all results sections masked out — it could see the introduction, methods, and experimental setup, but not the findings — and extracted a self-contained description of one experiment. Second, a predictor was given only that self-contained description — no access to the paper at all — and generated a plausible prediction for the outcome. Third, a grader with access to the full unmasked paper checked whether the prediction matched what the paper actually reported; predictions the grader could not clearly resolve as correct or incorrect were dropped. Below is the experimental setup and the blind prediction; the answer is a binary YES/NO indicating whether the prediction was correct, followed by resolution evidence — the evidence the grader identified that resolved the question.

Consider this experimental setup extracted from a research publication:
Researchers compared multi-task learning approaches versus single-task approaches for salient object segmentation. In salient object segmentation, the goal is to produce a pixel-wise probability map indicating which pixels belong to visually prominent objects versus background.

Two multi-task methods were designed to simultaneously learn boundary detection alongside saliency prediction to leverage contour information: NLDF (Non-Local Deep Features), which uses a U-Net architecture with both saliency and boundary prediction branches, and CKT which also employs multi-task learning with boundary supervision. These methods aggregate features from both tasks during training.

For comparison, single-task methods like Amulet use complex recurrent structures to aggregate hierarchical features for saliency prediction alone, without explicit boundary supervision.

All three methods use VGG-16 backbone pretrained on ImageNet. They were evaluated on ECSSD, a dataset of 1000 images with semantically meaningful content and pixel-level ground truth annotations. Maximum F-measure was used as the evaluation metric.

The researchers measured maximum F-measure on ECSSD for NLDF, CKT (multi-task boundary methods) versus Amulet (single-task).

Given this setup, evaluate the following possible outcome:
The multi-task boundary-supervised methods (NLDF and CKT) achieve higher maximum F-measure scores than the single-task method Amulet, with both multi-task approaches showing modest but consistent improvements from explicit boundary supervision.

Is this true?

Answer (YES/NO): NO